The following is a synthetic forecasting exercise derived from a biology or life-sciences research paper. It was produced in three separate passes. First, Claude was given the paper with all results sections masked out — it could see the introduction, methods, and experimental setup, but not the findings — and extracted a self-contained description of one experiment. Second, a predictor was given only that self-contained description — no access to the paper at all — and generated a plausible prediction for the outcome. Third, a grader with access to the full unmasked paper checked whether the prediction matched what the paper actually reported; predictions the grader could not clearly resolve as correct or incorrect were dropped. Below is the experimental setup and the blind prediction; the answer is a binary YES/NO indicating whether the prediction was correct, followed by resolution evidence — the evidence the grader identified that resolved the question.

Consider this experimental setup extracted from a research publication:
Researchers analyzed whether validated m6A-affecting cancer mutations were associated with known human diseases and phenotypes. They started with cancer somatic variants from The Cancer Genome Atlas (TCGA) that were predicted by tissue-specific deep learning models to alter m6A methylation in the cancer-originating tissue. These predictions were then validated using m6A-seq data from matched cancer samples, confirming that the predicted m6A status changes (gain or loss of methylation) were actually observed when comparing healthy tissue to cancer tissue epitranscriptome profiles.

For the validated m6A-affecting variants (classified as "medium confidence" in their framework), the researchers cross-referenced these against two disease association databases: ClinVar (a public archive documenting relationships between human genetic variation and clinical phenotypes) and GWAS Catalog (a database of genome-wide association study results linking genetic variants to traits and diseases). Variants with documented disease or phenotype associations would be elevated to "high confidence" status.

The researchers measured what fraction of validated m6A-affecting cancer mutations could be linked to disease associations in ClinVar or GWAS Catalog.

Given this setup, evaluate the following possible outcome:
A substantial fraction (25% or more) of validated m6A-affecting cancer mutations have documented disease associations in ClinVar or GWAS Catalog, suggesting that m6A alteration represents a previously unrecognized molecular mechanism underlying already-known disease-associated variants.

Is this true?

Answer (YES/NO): NO